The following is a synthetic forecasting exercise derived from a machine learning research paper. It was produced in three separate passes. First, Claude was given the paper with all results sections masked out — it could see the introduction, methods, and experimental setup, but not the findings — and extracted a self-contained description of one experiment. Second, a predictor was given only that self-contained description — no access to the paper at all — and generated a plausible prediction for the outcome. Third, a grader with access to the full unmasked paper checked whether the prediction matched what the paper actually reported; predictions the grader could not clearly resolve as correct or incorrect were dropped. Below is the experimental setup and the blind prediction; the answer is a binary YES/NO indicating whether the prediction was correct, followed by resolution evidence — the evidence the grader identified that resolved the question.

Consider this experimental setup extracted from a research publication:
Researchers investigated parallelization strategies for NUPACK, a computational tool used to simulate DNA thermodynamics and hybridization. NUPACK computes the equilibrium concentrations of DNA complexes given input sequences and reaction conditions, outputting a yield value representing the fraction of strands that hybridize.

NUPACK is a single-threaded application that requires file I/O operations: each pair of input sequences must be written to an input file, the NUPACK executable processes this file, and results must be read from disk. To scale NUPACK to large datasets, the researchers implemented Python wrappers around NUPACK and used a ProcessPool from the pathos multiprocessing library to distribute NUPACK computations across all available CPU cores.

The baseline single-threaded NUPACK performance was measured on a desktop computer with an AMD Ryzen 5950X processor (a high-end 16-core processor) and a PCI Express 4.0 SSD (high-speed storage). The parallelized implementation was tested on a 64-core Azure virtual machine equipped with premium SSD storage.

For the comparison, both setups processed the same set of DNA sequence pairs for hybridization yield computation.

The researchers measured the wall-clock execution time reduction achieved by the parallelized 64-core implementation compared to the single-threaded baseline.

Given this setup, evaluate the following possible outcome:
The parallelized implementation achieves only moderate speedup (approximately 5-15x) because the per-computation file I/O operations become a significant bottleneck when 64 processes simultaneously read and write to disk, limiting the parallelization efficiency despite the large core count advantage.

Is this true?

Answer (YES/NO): NO